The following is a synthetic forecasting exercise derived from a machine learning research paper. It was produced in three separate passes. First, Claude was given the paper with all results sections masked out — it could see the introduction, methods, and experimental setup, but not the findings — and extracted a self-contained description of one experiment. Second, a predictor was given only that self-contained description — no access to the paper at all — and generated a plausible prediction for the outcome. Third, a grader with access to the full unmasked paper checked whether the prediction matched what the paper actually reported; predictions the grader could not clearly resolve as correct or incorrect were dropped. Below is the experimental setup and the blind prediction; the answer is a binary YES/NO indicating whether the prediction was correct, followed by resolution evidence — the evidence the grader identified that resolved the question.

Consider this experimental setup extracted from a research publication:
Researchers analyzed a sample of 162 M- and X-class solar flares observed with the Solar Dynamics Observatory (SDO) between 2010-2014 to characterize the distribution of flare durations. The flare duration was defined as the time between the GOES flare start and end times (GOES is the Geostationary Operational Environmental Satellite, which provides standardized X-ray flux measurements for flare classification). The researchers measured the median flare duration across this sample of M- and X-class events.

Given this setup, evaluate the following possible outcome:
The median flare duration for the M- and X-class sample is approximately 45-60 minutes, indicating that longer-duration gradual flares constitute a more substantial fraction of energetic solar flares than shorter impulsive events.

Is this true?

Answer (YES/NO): NO